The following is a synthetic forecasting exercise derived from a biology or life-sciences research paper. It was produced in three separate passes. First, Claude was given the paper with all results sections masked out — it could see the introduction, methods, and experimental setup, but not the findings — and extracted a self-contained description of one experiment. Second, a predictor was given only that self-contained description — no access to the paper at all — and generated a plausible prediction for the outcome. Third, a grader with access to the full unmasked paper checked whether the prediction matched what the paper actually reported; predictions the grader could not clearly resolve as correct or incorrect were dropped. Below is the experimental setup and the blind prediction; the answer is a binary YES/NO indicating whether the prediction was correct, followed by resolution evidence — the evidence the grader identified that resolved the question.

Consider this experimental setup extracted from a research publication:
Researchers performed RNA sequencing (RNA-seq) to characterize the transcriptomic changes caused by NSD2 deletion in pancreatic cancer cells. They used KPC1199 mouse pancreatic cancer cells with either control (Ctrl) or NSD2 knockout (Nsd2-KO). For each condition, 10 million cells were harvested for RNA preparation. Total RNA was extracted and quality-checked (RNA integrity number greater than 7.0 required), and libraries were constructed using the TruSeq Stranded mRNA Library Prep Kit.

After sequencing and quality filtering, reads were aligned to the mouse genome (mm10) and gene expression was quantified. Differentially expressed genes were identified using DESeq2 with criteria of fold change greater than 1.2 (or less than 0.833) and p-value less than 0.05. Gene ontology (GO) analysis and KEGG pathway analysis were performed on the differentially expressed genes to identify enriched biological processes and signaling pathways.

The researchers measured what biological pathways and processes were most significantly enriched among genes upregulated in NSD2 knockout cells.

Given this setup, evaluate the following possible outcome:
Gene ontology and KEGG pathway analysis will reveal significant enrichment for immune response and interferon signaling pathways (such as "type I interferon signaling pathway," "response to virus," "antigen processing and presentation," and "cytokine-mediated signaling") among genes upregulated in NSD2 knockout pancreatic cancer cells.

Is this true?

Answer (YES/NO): NO